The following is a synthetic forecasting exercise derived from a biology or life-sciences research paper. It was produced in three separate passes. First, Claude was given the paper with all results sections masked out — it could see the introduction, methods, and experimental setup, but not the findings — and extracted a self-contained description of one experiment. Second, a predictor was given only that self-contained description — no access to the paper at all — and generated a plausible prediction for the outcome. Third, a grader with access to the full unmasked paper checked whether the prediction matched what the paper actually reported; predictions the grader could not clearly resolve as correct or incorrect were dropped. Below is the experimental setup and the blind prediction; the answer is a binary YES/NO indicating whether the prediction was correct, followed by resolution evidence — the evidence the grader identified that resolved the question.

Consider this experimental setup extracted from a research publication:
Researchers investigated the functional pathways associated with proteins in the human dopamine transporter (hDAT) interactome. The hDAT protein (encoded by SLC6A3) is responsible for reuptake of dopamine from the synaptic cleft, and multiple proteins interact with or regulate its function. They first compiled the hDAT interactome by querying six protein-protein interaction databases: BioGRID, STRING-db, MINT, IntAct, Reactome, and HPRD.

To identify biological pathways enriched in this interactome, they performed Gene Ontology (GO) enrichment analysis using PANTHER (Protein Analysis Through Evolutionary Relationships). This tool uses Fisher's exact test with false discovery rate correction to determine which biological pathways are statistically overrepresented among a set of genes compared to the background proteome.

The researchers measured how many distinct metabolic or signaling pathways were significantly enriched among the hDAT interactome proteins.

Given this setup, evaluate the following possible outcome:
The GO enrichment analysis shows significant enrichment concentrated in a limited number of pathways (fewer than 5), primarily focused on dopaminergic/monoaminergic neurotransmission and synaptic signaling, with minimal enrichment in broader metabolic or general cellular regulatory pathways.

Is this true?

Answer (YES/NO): NO